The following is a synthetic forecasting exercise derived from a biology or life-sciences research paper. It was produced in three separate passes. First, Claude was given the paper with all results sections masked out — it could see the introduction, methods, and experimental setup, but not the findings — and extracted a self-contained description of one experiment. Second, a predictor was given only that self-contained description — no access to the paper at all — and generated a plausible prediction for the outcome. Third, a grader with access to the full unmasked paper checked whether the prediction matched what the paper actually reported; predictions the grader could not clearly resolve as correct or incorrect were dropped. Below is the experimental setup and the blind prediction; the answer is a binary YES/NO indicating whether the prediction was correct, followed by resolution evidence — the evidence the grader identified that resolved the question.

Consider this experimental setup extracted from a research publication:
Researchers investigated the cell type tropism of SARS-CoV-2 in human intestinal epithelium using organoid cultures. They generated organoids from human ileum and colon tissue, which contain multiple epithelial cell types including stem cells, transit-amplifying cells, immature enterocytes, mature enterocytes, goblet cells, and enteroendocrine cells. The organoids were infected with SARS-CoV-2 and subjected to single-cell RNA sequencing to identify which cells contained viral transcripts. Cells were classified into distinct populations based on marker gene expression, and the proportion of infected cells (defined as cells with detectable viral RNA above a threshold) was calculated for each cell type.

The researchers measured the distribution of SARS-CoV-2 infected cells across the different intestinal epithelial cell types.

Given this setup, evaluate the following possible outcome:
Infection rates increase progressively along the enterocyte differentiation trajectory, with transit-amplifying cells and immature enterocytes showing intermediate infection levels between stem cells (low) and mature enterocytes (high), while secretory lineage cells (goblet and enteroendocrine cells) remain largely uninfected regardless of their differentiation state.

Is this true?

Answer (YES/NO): NO